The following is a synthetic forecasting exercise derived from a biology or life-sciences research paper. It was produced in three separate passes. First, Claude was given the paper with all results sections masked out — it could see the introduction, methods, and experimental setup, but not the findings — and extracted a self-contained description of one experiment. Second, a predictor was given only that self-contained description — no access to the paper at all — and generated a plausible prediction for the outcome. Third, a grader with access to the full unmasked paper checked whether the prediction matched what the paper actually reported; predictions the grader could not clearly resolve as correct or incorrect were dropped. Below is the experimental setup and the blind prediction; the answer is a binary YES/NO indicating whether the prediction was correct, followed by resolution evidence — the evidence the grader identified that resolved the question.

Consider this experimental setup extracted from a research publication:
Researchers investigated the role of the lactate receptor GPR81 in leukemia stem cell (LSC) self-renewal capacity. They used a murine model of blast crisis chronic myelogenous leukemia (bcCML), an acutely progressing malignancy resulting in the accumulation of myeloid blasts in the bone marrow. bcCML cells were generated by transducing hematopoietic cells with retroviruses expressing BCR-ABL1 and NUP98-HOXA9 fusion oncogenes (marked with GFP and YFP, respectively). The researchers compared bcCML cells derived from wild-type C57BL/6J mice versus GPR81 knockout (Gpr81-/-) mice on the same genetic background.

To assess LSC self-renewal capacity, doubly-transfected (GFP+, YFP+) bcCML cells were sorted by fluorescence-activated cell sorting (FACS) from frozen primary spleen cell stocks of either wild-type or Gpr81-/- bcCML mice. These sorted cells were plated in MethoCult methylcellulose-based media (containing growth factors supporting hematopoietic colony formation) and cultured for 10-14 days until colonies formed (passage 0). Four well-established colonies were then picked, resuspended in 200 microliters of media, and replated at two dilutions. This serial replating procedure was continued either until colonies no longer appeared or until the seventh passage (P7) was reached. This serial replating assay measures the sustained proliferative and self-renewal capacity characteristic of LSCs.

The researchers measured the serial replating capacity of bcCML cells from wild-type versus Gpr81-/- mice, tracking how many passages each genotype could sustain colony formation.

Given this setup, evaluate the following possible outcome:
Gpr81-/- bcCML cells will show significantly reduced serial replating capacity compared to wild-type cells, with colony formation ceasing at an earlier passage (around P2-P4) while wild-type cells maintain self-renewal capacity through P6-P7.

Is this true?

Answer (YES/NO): YES